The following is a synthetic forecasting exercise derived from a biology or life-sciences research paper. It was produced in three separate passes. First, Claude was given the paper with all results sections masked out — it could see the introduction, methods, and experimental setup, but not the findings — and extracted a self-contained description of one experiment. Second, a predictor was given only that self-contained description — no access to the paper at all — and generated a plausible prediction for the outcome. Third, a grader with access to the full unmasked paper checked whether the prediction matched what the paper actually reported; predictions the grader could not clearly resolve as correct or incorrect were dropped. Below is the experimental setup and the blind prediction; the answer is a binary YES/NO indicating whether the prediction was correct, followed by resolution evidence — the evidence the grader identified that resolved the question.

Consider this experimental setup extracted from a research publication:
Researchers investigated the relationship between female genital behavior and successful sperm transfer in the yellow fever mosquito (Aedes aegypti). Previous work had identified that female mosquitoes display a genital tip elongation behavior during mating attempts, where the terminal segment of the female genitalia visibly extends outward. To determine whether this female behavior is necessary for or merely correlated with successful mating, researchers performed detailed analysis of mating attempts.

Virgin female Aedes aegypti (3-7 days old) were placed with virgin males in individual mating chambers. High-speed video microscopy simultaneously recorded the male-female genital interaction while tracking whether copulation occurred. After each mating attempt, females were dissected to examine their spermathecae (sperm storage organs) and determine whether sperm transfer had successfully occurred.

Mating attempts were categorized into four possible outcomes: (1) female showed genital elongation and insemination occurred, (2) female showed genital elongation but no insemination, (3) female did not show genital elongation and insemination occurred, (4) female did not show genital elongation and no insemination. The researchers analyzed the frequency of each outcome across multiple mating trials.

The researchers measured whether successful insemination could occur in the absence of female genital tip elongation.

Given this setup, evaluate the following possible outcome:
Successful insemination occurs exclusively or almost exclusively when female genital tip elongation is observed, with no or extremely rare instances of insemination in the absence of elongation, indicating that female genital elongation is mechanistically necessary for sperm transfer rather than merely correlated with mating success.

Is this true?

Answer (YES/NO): YES